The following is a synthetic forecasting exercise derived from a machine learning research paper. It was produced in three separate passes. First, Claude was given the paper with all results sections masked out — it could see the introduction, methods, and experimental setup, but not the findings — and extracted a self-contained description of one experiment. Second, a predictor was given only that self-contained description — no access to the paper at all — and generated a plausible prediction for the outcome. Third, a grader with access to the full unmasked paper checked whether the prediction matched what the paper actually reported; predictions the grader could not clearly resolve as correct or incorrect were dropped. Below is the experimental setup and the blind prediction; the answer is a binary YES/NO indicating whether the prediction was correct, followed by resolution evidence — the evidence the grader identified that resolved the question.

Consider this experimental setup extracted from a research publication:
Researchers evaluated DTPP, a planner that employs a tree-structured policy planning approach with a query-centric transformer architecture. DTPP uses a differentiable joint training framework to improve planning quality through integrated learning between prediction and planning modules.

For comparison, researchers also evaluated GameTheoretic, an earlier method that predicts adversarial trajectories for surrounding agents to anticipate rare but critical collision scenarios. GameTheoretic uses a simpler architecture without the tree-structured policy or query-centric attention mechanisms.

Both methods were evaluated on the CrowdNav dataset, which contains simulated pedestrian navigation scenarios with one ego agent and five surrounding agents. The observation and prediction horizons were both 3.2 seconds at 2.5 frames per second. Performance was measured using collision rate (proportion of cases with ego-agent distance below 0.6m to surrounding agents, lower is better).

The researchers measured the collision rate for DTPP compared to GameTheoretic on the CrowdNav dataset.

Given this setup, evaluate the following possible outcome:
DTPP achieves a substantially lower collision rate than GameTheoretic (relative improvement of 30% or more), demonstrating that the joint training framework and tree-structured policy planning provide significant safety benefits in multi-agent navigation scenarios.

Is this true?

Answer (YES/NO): NO